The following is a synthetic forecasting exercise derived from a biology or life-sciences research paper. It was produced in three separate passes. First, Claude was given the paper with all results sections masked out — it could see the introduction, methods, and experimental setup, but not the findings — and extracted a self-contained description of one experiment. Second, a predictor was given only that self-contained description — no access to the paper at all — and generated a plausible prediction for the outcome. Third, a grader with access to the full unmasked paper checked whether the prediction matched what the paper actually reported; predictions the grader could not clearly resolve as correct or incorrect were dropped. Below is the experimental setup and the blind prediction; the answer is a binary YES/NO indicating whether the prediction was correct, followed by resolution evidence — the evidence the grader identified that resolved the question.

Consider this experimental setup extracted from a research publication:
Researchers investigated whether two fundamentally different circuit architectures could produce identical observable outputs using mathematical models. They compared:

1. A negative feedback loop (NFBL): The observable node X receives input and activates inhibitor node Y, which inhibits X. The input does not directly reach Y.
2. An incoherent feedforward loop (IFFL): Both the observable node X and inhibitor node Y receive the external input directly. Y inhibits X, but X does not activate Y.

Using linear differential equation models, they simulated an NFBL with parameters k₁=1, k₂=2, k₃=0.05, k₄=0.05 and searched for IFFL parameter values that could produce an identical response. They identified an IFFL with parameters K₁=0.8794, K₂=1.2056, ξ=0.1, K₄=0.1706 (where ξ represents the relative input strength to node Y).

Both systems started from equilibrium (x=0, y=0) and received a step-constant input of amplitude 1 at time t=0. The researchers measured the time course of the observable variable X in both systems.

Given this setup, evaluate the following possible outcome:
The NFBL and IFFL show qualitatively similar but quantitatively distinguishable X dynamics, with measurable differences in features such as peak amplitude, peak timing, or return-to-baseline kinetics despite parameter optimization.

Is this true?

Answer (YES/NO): NO